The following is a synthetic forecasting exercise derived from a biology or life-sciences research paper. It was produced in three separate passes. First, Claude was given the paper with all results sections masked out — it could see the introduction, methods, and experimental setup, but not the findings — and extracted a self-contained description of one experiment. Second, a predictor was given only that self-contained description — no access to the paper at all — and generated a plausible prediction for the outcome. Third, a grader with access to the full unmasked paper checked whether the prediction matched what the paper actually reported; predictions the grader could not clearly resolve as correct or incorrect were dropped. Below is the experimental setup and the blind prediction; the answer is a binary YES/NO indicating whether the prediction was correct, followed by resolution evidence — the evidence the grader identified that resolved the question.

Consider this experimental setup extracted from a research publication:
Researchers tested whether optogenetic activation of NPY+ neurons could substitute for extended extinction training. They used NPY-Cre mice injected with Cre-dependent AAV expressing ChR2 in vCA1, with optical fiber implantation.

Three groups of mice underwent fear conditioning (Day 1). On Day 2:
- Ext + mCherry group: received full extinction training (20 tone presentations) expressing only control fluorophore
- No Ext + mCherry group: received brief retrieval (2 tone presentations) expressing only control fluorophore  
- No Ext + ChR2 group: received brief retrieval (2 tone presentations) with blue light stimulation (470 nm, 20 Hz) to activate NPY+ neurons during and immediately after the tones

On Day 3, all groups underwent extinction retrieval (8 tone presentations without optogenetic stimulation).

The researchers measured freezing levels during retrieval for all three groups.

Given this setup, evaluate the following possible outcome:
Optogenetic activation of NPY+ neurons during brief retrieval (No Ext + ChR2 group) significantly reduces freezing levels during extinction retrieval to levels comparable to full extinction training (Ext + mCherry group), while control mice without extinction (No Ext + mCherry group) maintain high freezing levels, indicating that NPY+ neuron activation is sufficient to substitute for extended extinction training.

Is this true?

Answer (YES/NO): YES